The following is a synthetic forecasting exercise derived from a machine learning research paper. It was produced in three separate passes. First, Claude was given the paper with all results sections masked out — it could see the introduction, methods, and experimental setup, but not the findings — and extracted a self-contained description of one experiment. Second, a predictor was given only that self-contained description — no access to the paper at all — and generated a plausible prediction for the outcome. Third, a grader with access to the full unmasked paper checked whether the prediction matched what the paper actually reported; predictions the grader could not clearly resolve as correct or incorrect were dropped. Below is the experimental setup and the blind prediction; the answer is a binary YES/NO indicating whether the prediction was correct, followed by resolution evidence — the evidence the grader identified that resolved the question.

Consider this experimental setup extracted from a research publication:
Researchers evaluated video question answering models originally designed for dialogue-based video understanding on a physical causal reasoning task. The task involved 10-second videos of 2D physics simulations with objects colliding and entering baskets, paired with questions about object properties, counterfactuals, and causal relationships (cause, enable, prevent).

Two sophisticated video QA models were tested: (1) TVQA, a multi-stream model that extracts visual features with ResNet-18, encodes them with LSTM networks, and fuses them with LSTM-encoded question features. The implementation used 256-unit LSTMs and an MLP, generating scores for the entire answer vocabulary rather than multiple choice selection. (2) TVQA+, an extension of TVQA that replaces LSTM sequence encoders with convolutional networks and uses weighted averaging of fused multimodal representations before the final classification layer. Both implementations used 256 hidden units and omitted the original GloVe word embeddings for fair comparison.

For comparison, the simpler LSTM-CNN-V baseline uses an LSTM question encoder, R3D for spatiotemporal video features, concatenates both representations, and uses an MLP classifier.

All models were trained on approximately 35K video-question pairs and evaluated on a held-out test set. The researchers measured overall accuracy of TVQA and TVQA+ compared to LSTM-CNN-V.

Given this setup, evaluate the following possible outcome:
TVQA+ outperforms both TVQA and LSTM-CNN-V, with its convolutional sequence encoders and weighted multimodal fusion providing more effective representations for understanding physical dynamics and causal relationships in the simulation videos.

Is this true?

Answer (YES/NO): NO